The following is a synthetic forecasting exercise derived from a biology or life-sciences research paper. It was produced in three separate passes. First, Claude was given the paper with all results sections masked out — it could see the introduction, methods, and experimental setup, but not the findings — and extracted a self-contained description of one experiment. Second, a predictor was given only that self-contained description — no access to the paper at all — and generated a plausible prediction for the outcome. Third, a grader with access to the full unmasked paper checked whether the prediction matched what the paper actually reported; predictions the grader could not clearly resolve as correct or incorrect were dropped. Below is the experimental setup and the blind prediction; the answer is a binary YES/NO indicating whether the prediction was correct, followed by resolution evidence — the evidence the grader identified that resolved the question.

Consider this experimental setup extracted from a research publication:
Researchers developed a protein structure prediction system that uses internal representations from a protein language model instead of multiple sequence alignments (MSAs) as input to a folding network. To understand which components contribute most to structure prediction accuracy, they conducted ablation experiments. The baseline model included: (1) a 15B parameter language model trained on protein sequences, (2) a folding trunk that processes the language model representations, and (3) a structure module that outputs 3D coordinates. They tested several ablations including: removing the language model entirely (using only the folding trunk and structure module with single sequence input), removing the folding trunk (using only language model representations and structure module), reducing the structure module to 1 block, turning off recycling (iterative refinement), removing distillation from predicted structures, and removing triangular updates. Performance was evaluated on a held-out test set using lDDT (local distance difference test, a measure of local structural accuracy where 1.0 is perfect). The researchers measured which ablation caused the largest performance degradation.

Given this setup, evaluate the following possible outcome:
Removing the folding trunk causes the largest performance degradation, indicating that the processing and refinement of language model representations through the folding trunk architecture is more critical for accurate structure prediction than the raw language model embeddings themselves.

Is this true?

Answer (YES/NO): NO